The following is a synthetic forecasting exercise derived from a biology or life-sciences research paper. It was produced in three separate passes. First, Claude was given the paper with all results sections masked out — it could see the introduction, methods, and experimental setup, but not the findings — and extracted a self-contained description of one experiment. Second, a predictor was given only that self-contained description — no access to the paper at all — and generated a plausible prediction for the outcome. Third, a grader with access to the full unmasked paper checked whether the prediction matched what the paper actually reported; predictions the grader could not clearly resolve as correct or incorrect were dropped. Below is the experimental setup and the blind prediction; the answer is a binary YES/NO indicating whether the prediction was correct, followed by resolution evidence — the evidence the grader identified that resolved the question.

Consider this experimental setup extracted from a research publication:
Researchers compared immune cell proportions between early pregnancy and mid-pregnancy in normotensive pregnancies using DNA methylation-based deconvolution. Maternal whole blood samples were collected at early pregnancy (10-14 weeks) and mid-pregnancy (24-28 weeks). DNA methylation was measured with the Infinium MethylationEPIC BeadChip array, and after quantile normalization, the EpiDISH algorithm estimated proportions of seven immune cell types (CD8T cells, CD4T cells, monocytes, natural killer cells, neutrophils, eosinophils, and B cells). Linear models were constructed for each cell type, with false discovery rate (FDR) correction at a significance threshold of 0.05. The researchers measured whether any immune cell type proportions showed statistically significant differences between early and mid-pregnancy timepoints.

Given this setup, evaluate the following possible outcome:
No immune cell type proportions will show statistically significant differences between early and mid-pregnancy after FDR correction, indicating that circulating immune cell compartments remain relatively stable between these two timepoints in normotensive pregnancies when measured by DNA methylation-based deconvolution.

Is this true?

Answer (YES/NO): YES